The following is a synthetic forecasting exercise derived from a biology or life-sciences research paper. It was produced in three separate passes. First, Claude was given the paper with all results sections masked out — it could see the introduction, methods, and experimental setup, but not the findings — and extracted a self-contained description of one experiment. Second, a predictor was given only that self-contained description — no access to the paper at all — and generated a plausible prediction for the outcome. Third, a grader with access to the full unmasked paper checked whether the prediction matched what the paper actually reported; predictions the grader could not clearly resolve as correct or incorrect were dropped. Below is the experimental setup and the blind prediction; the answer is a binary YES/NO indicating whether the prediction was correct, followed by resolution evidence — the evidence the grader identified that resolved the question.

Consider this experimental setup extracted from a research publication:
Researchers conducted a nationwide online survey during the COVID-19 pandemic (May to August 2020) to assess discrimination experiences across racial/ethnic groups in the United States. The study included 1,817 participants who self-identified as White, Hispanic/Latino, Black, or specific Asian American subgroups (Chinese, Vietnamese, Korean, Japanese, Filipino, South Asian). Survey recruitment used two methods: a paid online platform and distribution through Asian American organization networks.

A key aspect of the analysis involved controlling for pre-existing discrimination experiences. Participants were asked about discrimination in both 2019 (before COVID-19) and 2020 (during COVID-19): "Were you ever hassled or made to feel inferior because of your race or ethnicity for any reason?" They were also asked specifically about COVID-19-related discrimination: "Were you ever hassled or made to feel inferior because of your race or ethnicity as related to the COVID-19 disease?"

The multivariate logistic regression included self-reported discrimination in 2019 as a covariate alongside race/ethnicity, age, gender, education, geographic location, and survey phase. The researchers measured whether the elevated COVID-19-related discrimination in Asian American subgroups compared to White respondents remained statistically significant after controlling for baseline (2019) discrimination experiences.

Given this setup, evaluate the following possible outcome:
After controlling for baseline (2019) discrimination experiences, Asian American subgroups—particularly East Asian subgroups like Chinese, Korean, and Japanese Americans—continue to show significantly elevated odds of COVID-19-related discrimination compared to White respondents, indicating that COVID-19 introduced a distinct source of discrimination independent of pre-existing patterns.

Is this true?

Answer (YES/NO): YES